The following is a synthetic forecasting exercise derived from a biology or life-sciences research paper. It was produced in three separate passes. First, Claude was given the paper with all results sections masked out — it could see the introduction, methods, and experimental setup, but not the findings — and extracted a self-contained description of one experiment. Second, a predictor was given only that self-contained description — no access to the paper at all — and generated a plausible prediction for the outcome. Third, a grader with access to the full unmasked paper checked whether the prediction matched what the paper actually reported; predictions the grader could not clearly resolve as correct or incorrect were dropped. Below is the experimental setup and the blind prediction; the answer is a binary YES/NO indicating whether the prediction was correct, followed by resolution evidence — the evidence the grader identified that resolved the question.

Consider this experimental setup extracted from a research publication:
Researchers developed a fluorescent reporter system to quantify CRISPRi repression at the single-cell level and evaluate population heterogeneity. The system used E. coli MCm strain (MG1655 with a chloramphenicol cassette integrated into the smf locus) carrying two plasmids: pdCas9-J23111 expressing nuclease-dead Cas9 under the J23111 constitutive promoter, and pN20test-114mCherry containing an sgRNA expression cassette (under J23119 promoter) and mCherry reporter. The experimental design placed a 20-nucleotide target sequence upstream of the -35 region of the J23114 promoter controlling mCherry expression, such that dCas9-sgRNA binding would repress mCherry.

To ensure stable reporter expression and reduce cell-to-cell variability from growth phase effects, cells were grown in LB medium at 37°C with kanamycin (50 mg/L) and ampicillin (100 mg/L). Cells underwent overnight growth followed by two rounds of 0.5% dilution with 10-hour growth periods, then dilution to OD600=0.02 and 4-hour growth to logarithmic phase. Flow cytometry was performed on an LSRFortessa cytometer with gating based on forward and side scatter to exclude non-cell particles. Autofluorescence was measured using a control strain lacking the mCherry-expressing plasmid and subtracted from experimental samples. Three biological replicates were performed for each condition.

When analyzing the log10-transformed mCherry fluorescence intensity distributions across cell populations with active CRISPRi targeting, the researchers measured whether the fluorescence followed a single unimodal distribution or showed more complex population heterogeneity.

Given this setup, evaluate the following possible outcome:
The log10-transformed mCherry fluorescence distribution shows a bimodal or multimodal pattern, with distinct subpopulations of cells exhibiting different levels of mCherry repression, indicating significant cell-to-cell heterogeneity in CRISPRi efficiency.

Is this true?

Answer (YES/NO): YES